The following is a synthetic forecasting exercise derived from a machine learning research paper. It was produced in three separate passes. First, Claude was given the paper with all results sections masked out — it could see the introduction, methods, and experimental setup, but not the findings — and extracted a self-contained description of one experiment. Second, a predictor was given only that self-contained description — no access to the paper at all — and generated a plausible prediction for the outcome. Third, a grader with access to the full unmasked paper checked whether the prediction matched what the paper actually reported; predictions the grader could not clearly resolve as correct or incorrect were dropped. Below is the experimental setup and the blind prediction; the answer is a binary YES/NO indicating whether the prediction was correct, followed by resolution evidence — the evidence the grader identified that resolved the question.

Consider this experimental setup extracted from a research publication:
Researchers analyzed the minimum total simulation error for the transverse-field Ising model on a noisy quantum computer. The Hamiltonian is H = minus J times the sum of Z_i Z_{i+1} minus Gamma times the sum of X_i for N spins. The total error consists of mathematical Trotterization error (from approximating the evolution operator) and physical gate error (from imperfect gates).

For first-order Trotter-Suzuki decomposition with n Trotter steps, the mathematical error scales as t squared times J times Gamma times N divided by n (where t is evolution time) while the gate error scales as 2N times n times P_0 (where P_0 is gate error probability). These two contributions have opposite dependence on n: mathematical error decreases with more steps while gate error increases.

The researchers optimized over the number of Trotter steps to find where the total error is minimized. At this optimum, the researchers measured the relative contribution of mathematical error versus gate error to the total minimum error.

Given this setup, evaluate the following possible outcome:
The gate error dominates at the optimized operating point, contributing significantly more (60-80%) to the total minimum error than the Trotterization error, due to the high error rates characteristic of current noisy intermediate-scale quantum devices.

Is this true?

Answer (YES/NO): NO